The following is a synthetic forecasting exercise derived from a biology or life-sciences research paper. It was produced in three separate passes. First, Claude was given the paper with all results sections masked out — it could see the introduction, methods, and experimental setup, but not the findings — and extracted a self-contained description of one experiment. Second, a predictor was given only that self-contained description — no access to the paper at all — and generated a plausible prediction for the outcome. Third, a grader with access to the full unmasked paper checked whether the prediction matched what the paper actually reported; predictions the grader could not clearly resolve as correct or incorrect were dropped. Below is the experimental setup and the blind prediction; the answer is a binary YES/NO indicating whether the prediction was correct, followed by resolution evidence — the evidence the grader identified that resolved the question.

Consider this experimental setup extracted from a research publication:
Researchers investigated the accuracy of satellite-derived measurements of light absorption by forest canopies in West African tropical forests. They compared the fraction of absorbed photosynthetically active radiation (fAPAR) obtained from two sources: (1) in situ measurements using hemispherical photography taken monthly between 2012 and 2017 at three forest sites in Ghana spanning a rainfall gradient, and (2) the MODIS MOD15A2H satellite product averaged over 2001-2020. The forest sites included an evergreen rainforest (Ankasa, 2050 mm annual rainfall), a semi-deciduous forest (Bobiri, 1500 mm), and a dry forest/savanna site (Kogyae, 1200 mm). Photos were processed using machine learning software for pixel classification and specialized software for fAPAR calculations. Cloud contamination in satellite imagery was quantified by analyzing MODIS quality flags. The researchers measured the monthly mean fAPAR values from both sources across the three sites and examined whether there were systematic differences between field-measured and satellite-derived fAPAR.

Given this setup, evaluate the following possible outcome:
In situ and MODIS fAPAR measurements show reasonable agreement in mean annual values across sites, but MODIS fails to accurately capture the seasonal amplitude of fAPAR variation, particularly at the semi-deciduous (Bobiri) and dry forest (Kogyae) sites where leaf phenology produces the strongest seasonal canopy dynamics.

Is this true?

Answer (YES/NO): NO